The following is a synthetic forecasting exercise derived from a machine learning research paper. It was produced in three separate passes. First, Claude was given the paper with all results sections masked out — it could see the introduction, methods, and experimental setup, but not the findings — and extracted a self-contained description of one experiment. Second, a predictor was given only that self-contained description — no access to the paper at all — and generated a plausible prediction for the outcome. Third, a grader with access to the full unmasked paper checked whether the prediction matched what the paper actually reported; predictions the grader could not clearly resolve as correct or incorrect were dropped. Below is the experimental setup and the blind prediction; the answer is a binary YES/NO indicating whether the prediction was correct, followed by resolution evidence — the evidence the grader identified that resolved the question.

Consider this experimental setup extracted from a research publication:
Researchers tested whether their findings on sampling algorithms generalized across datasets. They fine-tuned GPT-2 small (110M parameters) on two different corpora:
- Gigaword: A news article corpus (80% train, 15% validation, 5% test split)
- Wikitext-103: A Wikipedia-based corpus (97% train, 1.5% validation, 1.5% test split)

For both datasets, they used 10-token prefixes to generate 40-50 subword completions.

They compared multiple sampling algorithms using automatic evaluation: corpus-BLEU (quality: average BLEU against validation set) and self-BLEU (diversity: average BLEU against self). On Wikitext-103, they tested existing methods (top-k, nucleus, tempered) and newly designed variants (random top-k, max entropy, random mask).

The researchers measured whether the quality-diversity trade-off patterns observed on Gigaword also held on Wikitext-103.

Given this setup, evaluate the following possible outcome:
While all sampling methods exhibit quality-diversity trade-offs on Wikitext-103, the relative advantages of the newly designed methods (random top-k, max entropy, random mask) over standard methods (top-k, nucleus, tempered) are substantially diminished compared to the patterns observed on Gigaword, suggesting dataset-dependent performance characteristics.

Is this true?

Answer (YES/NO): NO